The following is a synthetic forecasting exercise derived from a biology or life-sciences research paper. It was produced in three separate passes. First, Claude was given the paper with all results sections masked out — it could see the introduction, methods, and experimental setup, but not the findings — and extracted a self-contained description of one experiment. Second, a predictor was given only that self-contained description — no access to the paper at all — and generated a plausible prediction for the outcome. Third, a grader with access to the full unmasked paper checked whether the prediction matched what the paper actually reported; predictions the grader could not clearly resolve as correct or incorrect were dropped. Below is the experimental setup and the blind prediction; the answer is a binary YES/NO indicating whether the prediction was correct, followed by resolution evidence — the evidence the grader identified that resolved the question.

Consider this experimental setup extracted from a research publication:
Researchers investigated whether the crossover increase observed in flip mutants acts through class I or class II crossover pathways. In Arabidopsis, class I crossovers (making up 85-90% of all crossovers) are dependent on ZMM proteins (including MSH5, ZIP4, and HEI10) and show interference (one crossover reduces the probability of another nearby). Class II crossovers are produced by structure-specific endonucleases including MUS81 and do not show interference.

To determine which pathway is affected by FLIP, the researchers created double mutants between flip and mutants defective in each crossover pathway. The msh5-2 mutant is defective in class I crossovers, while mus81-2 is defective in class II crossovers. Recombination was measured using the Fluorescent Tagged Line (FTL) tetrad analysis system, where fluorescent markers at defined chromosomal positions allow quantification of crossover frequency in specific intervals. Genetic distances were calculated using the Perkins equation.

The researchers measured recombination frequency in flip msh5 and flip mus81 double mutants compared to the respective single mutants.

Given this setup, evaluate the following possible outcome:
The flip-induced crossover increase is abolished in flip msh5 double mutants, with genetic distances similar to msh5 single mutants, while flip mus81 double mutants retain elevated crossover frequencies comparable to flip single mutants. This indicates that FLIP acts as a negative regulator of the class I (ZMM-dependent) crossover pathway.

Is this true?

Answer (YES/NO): NO